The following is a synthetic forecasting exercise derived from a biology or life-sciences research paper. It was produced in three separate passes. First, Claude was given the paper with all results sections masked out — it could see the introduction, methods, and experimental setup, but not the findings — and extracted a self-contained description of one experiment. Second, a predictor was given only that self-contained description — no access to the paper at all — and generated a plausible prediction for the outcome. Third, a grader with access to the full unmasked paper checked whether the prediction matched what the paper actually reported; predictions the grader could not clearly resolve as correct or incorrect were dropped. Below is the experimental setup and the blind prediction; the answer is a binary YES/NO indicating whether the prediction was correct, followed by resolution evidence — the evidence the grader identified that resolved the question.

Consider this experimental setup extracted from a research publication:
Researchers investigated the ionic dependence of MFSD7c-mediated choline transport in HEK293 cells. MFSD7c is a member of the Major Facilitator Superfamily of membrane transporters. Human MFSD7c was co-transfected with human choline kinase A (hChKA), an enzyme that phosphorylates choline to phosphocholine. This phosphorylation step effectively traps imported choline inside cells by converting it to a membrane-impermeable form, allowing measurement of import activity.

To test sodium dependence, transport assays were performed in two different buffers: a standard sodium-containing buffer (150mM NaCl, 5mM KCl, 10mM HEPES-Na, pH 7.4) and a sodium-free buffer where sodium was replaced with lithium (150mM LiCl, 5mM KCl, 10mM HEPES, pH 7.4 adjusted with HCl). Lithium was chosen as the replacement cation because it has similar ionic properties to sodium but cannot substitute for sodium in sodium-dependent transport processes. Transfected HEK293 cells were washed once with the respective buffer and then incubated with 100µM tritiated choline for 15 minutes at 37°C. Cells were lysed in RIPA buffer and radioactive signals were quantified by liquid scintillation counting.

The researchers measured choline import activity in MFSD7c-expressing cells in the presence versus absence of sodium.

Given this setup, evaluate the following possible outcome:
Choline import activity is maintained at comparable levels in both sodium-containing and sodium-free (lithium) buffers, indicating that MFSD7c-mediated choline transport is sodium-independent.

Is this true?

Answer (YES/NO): YES